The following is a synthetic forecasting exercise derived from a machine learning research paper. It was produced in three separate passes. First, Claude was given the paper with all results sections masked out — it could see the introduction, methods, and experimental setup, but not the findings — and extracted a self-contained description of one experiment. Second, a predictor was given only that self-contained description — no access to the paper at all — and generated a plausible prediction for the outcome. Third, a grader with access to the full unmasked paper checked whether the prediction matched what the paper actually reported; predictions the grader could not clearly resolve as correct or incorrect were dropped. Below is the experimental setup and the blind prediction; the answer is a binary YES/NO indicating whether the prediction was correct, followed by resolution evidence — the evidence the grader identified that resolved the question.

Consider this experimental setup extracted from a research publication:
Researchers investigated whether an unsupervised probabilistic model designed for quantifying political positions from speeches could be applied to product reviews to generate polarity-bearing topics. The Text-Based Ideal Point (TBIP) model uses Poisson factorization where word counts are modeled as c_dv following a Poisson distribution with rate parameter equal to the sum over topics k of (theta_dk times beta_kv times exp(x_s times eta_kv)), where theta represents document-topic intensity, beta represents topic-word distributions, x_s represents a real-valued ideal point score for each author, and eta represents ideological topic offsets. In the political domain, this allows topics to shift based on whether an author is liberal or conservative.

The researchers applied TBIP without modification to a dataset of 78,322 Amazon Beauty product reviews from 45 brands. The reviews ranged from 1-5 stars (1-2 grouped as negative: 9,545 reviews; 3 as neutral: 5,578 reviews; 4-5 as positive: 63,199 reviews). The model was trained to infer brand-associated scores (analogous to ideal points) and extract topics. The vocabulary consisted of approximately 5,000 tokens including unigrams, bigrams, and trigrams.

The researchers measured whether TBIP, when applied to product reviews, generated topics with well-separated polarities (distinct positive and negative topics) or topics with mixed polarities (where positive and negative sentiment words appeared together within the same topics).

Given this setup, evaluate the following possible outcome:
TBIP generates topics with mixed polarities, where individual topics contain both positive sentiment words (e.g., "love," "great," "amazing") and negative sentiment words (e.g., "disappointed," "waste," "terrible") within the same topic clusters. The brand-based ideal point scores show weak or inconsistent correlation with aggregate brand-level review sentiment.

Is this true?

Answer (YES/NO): NO